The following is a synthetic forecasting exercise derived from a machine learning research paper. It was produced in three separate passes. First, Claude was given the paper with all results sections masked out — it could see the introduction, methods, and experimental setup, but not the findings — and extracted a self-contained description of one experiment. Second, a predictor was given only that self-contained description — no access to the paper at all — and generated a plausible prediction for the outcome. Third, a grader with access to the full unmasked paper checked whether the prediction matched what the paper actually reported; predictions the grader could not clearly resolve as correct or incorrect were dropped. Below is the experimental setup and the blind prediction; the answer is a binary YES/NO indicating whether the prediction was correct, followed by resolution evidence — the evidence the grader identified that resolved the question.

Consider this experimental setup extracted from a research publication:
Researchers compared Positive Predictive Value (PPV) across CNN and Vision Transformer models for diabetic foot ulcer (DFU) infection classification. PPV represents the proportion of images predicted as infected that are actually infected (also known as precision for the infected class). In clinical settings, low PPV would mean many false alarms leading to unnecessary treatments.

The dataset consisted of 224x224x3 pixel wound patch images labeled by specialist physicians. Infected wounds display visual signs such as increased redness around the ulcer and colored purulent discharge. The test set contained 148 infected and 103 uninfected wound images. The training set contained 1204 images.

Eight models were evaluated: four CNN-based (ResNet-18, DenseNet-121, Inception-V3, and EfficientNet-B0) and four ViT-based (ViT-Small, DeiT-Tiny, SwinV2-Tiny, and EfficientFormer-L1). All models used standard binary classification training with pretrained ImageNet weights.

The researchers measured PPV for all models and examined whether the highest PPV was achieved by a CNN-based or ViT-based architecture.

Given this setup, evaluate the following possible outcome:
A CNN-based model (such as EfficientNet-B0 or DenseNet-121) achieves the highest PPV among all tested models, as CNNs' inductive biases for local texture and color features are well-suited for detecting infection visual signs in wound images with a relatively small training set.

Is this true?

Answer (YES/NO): YES